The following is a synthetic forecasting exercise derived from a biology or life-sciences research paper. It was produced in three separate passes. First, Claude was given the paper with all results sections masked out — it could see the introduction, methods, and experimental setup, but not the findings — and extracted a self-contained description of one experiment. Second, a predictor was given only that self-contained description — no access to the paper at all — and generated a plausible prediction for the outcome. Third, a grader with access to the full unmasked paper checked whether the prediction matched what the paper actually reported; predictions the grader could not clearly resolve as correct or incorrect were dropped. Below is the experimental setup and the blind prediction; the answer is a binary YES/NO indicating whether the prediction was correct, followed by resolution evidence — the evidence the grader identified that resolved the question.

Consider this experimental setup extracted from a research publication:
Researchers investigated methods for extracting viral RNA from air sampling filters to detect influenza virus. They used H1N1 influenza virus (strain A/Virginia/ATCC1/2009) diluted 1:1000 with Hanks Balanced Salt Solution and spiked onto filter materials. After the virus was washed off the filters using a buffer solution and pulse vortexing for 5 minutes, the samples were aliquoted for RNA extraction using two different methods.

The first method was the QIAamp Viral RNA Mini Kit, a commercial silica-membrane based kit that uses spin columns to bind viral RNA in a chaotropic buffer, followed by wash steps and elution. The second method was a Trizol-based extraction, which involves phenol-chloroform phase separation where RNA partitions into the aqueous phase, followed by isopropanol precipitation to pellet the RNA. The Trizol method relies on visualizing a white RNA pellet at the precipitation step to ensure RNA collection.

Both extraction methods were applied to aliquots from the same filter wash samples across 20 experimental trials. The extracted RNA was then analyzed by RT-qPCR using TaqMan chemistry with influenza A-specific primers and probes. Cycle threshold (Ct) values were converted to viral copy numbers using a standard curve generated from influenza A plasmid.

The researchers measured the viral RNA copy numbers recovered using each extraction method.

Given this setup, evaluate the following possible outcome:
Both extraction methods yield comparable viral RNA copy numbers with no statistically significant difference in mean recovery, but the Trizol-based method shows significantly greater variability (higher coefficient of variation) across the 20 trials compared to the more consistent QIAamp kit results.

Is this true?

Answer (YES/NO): NO